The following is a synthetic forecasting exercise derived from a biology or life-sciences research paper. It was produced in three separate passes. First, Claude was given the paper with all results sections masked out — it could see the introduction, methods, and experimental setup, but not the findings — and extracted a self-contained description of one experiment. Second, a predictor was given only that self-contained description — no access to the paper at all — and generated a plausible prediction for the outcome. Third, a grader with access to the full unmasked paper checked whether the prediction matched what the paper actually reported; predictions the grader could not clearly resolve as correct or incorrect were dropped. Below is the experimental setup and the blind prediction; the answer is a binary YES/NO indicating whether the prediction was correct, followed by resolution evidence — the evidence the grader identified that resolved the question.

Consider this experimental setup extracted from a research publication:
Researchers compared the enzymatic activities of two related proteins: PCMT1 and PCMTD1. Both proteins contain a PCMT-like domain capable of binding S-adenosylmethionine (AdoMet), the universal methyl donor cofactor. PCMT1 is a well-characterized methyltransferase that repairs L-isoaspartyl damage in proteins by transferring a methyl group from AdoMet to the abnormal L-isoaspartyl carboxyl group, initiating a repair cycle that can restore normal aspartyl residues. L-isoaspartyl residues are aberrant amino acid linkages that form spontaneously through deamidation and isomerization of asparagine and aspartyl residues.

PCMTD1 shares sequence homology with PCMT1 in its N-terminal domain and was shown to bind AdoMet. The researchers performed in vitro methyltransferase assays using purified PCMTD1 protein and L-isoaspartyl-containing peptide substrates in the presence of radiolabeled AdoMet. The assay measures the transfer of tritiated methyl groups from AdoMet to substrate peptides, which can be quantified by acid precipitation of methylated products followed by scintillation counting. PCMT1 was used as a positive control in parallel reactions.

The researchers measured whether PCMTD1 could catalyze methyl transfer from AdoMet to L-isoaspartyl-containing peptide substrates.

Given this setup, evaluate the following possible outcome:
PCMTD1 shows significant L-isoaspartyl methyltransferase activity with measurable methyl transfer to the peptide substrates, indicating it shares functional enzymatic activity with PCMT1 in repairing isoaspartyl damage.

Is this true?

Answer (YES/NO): NO